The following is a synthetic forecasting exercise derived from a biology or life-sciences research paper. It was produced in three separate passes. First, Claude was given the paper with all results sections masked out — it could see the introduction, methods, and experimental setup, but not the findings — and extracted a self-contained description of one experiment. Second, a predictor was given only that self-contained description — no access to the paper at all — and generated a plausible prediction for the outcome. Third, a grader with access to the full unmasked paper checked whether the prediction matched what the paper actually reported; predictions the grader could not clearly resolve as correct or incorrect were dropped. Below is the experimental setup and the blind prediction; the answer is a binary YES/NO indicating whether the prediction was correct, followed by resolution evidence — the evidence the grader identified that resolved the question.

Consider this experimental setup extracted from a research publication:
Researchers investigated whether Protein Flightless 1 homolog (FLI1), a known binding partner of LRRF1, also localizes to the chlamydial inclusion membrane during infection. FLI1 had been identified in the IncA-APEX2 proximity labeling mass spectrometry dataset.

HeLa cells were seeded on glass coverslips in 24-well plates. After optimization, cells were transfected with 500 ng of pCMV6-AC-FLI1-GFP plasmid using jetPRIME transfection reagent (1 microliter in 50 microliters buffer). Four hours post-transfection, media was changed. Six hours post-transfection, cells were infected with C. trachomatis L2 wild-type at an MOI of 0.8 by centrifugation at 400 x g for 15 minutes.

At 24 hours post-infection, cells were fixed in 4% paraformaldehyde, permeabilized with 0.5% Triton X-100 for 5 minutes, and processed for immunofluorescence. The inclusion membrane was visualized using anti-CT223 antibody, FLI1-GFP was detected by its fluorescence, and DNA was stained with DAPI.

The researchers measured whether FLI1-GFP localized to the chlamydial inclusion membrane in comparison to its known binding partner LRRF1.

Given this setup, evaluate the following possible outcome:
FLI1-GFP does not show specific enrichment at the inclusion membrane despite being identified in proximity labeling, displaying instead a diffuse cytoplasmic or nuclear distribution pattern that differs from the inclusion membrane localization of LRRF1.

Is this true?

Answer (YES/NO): NO